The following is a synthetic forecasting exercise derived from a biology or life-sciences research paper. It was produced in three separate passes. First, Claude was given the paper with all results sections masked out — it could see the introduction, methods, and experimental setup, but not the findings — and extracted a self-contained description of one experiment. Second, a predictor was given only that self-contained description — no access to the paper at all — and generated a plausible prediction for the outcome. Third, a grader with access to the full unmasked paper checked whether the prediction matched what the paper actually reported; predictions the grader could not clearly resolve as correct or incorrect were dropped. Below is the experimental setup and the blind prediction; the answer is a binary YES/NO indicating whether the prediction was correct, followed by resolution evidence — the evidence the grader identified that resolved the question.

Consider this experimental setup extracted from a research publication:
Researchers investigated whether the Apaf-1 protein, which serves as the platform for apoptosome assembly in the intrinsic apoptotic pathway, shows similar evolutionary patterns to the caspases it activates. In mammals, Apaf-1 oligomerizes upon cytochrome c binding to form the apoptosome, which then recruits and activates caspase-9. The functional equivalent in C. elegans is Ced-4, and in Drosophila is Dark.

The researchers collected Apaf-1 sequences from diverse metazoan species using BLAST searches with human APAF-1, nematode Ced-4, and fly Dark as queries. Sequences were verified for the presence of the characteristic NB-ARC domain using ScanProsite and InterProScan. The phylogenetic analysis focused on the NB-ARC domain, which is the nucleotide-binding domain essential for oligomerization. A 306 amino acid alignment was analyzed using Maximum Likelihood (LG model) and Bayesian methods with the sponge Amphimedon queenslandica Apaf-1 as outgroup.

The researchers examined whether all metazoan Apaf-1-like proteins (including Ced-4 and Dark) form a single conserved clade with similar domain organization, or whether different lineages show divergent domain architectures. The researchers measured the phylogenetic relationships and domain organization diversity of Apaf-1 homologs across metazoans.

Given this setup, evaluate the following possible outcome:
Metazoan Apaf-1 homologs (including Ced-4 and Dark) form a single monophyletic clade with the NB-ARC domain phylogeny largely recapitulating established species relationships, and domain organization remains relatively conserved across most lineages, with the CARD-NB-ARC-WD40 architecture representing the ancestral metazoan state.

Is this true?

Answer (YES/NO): NO